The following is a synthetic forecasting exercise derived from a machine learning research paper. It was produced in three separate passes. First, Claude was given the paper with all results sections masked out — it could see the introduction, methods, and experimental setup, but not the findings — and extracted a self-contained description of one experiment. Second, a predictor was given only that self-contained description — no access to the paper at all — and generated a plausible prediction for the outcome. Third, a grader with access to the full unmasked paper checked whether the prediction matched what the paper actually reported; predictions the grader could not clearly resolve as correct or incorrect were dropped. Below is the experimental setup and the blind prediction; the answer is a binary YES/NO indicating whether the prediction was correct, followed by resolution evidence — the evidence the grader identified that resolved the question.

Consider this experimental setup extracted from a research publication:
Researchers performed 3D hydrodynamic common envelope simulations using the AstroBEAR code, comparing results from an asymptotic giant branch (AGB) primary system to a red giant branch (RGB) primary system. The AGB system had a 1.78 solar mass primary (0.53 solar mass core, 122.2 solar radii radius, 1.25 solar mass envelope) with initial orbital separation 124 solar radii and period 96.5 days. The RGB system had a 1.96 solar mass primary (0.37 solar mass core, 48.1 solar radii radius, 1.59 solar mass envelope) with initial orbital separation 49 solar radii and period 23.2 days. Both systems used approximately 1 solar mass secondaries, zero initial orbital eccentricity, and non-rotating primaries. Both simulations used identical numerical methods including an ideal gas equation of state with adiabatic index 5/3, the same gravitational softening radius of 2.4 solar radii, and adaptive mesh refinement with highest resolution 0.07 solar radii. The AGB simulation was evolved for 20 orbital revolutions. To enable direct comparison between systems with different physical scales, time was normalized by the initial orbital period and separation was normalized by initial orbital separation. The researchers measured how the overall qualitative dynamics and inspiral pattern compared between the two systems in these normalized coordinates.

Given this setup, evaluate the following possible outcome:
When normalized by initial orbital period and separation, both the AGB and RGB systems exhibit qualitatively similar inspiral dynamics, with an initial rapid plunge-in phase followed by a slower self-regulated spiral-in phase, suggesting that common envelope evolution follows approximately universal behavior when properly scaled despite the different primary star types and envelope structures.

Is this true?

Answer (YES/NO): YES